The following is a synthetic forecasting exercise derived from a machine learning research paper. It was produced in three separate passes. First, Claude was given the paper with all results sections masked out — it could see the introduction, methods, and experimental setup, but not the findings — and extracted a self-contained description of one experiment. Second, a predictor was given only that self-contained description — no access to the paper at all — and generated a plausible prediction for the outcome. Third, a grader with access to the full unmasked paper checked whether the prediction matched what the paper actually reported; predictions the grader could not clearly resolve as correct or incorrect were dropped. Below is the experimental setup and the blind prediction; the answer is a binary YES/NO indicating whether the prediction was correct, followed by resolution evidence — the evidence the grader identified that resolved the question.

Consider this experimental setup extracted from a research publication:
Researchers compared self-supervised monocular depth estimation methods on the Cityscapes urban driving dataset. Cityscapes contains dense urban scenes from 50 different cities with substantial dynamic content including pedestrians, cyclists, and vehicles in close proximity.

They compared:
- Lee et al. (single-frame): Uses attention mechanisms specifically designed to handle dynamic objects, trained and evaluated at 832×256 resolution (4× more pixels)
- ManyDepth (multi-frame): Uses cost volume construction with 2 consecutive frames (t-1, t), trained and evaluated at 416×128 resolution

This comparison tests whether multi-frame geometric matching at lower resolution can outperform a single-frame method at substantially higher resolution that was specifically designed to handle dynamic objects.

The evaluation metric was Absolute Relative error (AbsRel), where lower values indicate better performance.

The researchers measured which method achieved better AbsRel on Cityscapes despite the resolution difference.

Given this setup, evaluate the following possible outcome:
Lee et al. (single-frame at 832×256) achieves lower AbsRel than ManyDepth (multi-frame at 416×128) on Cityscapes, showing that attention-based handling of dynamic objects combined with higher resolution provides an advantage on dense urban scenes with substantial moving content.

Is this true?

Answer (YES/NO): NO